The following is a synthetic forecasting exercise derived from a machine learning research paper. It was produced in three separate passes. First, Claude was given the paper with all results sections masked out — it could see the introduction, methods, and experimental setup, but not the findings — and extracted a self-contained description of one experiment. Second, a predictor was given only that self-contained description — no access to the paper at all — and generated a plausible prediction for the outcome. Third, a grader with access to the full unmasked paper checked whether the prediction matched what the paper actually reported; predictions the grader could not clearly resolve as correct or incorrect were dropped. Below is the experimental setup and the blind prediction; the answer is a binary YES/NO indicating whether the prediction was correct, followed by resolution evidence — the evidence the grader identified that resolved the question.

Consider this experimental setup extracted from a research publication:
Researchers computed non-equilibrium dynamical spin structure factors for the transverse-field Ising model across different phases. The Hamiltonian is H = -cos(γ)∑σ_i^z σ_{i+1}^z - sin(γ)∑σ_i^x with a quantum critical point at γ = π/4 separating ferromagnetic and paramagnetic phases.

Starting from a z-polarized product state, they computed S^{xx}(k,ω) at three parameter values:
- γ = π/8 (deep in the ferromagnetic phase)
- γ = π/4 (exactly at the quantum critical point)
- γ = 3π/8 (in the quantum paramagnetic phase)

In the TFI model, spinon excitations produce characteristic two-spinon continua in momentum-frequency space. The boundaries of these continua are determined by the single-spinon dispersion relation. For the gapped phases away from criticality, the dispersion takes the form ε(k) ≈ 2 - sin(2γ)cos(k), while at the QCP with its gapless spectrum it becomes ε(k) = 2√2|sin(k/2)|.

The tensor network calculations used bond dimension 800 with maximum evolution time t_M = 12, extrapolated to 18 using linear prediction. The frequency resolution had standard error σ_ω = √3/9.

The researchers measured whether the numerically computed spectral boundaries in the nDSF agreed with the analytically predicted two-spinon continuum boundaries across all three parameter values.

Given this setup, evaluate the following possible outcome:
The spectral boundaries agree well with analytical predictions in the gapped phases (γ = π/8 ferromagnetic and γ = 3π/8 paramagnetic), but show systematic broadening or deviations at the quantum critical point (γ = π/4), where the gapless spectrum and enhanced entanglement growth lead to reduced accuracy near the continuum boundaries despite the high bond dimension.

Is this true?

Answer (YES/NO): NO